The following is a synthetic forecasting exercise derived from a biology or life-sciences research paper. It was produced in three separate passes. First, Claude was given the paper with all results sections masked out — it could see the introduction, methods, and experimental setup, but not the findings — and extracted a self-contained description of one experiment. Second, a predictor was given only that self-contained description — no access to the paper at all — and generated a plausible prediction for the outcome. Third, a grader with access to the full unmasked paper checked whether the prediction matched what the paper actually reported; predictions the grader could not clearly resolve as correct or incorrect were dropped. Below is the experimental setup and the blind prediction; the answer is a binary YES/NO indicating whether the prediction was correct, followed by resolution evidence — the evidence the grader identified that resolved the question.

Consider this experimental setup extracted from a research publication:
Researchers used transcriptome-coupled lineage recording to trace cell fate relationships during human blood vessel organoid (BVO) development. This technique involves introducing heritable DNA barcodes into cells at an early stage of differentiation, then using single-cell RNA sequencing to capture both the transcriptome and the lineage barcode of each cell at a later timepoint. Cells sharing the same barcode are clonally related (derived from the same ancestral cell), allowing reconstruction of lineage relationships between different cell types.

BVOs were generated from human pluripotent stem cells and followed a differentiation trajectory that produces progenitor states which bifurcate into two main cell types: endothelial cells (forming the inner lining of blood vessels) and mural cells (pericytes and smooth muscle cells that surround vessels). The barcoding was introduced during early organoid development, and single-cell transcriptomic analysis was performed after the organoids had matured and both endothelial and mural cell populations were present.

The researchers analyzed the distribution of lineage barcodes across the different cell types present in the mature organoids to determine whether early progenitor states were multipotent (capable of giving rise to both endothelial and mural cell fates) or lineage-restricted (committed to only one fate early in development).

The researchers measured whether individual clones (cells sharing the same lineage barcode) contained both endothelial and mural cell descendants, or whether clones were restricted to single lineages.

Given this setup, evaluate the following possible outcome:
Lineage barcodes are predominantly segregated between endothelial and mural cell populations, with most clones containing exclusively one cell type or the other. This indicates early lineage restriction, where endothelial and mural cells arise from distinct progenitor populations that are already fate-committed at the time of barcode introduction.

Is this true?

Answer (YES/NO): NO